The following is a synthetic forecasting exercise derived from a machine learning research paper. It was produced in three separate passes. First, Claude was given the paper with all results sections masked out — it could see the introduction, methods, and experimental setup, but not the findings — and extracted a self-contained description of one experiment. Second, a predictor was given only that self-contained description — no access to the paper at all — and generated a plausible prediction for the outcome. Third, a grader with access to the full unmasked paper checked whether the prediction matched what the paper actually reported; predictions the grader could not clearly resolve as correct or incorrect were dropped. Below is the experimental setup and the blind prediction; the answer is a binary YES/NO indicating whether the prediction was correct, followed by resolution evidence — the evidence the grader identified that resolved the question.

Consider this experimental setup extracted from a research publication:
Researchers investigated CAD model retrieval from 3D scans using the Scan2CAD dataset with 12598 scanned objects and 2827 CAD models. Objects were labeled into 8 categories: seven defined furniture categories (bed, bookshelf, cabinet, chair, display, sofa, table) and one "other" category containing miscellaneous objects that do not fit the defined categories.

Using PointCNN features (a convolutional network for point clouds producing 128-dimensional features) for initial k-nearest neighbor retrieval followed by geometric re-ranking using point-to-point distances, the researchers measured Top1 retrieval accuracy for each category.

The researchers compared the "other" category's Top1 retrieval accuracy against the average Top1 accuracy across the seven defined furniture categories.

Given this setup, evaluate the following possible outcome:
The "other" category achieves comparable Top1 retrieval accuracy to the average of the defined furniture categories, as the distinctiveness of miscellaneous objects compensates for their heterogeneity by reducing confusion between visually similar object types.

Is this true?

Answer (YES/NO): NO